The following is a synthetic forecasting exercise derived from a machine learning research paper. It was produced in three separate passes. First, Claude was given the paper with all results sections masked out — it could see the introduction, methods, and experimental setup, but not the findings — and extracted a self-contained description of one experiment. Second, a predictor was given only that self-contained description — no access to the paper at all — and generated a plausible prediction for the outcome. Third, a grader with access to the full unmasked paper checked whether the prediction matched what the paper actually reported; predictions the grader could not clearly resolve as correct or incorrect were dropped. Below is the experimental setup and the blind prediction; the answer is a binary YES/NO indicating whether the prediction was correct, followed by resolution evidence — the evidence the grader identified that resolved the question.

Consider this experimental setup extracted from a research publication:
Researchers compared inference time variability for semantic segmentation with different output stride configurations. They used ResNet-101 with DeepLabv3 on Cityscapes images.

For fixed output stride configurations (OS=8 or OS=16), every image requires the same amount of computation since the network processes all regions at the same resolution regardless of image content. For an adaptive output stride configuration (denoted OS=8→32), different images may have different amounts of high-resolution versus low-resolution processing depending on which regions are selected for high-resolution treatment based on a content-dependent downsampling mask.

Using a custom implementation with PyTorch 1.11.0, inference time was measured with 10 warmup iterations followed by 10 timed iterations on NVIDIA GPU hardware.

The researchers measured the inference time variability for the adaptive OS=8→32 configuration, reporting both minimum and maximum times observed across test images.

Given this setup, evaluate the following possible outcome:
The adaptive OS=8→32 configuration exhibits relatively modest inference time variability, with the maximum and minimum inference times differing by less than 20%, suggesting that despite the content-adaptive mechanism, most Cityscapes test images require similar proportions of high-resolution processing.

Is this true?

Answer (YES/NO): NO